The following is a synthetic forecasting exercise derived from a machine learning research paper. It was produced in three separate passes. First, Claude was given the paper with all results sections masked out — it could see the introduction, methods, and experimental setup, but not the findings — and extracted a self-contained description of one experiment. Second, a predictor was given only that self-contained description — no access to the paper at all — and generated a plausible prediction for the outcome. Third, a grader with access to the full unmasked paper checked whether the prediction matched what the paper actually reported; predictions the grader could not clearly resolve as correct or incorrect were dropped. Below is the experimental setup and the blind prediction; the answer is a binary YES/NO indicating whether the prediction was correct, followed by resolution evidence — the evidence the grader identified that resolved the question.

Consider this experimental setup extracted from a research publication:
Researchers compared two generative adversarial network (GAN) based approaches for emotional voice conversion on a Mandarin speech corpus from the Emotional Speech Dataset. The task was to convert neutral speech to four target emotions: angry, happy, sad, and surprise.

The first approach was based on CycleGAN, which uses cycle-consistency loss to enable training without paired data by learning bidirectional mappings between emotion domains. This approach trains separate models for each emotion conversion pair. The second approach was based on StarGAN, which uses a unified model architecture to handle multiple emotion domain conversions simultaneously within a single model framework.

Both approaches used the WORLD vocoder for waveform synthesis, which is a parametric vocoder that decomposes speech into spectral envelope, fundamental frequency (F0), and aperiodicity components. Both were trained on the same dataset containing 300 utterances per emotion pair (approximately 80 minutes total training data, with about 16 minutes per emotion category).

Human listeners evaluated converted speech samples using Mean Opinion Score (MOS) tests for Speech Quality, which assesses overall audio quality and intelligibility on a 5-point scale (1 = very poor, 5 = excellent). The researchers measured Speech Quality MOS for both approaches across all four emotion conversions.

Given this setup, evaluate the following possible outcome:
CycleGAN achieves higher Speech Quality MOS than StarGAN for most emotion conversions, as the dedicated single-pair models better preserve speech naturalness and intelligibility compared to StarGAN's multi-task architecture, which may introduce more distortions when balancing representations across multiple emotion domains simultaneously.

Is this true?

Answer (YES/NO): YES